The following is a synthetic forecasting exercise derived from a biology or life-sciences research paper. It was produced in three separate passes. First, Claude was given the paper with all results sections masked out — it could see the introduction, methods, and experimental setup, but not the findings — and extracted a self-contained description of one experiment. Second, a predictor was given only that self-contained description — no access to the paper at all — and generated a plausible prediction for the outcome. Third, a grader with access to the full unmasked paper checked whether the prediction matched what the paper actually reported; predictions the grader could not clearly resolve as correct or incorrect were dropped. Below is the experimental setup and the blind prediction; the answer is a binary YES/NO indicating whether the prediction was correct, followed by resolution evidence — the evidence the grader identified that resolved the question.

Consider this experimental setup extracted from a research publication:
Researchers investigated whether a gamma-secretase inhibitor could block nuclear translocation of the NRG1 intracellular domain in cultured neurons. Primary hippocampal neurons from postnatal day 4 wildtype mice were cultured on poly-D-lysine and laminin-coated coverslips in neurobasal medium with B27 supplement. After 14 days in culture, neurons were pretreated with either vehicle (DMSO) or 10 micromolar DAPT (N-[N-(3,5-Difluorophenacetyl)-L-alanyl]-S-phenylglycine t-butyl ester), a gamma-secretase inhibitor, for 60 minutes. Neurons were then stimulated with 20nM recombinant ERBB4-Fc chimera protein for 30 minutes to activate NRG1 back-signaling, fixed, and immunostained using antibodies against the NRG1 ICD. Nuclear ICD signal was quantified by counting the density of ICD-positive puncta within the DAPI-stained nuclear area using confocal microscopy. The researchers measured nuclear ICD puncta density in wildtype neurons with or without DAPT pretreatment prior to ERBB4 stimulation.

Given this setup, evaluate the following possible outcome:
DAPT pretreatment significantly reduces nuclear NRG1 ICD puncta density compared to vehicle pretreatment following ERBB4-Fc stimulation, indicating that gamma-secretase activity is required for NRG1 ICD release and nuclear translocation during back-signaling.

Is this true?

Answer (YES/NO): YES